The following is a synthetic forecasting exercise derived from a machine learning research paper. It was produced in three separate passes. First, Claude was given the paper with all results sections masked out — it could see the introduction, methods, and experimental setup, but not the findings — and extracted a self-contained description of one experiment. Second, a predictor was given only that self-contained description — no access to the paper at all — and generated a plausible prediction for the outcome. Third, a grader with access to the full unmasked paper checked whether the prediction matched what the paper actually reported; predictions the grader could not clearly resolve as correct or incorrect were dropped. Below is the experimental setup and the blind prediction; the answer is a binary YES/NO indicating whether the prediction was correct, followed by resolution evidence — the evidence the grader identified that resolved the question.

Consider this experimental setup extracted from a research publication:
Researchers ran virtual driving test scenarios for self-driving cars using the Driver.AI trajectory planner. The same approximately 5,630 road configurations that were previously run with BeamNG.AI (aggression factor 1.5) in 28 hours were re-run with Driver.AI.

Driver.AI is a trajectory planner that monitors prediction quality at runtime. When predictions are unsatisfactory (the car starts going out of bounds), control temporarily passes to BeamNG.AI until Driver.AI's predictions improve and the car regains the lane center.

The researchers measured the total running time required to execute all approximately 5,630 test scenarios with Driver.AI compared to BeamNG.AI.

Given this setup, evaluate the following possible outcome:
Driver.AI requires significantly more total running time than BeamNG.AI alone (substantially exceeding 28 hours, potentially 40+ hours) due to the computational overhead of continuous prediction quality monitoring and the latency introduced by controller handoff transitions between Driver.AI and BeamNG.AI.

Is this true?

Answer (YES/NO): YES